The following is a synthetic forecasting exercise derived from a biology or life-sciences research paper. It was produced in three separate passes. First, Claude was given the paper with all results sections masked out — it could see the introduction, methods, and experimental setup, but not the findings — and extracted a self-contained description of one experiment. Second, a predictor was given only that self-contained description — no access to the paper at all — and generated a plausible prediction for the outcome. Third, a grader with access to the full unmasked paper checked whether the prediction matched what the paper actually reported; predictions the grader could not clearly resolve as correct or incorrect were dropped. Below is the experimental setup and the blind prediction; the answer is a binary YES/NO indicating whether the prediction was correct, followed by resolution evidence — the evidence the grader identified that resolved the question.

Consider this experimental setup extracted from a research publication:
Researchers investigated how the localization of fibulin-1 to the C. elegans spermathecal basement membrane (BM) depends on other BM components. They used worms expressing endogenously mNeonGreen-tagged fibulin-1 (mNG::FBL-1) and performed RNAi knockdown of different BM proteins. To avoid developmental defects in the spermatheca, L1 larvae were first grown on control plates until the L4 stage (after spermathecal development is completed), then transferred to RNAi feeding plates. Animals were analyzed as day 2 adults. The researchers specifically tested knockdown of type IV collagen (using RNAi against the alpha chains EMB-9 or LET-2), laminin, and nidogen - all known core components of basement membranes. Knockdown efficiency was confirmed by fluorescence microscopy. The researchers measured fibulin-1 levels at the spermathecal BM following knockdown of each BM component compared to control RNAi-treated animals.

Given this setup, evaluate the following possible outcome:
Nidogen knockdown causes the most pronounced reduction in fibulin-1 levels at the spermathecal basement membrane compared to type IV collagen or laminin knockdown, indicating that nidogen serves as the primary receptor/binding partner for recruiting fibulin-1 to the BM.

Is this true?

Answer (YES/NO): NO